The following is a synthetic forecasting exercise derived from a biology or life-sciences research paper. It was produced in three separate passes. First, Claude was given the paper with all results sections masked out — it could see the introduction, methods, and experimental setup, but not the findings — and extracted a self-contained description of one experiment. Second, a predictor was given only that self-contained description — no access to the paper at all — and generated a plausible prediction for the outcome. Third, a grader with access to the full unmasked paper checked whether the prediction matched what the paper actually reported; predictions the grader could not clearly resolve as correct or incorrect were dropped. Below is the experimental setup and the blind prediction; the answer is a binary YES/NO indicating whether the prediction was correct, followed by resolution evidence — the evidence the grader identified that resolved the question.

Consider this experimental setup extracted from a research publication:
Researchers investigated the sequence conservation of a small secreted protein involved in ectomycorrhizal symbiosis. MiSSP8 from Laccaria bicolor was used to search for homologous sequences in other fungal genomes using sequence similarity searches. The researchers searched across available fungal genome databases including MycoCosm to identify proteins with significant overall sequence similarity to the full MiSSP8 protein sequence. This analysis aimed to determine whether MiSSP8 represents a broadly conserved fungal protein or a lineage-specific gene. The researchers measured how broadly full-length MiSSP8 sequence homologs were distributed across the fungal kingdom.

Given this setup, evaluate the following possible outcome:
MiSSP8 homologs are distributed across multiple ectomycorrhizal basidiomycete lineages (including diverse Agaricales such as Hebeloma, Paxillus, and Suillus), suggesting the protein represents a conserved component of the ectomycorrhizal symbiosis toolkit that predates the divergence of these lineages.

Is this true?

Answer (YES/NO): NO